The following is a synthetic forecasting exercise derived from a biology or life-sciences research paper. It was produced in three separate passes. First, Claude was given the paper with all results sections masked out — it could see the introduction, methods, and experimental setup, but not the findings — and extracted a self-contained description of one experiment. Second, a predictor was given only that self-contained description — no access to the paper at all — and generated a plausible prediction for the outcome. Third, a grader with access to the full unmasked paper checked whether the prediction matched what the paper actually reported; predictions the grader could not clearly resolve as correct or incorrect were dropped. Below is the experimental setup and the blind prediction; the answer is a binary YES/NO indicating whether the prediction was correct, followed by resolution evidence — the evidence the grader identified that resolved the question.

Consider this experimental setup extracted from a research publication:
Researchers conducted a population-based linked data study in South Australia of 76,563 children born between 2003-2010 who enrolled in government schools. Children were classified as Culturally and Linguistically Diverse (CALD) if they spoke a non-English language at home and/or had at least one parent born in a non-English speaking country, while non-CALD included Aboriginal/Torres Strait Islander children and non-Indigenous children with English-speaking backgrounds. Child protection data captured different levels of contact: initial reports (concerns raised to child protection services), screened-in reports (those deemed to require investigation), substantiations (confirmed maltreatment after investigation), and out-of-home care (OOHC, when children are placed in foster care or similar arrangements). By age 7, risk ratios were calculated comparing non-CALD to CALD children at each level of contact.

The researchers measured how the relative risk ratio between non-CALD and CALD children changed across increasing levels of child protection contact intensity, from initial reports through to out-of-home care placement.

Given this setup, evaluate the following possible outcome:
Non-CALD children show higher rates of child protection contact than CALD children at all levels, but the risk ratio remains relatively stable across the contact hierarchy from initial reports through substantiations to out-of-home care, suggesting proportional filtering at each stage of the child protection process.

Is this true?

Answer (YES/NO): NO